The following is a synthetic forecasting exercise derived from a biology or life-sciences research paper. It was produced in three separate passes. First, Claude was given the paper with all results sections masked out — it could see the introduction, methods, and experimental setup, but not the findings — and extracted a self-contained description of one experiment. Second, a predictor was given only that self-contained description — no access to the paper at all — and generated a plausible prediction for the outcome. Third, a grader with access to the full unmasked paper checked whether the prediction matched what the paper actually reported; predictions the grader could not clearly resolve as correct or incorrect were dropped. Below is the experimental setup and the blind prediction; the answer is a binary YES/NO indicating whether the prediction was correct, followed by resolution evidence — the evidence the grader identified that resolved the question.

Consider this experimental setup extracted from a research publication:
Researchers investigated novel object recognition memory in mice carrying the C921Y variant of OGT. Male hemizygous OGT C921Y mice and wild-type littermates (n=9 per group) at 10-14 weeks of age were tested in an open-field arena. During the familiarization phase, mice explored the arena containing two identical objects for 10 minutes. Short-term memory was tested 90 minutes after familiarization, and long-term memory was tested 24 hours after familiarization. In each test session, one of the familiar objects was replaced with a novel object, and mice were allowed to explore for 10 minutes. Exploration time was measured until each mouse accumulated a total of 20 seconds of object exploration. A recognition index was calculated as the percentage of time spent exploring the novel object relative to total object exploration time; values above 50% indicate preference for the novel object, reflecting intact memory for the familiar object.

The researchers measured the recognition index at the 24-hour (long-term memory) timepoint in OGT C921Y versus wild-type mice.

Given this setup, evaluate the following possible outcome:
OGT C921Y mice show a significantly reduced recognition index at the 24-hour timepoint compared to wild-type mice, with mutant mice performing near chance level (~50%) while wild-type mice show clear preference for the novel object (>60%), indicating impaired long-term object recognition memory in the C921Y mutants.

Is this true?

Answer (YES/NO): NO